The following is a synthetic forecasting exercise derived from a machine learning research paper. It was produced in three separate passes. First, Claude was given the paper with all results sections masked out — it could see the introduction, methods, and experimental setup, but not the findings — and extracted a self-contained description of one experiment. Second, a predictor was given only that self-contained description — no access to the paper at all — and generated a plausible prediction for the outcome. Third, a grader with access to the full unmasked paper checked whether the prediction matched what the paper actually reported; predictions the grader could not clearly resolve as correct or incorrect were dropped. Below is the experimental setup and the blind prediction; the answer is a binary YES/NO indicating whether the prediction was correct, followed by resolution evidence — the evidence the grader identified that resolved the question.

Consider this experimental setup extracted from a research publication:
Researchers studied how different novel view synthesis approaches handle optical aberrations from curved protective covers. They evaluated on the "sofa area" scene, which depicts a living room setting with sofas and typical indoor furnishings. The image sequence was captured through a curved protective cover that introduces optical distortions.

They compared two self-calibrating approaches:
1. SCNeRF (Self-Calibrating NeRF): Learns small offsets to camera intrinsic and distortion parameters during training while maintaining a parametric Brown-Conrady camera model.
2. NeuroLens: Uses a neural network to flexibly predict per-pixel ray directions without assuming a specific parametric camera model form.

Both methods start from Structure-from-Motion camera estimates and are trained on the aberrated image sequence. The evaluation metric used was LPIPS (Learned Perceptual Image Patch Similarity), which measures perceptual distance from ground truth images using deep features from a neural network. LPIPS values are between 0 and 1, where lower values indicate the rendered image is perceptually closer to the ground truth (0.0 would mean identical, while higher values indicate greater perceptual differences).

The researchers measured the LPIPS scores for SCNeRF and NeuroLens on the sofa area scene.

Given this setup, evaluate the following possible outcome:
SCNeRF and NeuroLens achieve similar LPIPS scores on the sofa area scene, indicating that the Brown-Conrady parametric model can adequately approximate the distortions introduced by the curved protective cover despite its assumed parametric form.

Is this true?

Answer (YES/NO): NO